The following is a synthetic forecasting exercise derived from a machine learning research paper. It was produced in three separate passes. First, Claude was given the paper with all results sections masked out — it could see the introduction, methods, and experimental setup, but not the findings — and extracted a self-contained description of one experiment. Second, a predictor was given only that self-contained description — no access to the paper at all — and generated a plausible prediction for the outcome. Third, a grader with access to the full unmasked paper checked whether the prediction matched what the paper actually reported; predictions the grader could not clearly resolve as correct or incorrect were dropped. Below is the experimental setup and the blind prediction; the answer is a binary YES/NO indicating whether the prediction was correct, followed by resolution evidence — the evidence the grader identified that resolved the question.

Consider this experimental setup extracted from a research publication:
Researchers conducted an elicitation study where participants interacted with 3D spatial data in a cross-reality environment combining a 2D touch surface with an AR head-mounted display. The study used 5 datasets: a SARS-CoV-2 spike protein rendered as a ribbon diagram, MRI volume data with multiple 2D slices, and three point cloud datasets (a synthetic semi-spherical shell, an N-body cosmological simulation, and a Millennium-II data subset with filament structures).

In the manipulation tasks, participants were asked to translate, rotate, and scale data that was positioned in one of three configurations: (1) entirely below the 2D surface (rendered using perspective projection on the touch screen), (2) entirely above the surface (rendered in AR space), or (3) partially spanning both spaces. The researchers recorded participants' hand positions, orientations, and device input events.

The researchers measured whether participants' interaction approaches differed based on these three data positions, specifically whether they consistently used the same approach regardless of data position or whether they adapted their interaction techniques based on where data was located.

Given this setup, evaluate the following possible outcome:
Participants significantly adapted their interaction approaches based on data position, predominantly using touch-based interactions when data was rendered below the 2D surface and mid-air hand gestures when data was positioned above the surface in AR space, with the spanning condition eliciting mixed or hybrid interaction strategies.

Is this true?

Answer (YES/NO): YES